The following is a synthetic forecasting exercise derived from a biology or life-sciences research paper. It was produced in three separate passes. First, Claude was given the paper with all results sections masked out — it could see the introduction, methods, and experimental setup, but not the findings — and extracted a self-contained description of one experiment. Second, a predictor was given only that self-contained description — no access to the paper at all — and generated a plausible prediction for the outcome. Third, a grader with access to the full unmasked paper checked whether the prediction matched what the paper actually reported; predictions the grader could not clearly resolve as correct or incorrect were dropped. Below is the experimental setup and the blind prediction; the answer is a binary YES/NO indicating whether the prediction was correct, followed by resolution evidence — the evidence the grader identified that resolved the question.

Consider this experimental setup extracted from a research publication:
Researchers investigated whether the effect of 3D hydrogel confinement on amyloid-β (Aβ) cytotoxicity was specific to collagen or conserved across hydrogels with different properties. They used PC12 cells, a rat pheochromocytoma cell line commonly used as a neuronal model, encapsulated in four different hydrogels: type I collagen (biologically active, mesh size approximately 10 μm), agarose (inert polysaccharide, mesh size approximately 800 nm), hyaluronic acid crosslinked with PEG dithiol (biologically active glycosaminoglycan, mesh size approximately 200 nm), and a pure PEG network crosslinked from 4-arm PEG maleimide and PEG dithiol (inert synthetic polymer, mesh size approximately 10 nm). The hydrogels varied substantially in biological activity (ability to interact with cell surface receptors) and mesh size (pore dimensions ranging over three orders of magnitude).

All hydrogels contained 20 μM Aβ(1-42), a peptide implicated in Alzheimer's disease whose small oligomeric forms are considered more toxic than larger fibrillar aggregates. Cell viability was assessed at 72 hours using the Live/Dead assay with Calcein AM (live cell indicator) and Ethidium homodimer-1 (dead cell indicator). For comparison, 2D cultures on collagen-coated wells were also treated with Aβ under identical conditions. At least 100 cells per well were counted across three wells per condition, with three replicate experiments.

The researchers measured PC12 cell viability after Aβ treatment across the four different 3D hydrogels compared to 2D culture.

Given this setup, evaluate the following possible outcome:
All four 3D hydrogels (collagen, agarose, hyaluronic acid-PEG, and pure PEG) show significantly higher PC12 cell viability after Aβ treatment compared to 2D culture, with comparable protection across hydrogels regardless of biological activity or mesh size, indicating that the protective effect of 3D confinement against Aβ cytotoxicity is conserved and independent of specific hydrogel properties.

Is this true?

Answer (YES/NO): YES